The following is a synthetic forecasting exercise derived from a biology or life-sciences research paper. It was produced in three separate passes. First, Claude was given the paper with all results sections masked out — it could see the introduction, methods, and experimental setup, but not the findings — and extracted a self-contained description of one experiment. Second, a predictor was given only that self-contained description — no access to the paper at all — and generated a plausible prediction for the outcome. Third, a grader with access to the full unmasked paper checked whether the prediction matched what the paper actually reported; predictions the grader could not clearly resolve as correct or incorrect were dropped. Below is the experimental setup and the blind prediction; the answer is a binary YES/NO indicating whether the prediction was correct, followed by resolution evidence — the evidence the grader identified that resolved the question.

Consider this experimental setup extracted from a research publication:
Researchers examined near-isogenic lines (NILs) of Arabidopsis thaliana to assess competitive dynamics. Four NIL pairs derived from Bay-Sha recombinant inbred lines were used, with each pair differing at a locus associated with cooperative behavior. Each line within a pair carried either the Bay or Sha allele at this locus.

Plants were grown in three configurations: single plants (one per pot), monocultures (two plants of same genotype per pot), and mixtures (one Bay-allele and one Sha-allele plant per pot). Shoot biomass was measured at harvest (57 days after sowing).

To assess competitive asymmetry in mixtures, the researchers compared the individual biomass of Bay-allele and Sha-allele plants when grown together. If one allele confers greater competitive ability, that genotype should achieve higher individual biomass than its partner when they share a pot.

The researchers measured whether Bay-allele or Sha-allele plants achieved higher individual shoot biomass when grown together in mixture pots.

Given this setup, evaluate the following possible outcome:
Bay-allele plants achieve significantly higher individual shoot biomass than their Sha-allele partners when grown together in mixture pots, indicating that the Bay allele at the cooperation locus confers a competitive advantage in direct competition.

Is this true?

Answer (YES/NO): NO